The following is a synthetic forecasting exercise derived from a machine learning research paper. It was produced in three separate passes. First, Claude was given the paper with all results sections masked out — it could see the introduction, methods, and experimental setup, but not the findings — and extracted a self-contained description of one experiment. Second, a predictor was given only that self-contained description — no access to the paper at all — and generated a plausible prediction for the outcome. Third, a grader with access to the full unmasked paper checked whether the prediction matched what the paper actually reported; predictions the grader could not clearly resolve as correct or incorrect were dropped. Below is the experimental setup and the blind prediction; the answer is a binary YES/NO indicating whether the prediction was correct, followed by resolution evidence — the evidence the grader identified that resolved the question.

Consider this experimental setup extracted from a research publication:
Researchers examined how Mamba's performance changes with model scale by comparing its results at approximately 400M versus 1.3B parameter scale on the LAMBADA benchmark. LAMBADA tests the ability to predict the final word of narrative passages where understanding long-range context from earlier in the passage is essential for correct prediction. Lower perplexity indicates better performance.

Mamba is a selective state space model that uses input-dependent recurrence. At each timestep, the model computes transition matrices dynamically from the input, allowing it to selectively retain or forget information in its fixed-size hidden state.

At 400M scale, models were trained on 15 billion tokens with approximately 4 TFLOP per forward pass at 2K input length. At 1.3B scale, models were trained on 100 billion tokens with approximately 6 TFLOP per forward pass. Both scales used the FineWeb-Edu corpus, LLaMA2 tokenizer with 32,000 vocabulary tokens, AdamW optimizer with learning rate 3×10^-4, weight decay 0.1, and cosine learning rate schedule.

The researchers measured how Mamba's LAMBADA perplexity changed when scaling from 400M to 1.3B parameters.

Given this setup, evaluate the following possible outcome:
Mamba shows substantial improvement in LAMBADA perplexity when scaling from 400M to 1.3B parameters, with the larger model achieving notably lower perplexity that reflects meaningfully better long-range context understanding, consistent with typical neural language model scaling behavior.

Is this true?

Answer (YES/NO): YES